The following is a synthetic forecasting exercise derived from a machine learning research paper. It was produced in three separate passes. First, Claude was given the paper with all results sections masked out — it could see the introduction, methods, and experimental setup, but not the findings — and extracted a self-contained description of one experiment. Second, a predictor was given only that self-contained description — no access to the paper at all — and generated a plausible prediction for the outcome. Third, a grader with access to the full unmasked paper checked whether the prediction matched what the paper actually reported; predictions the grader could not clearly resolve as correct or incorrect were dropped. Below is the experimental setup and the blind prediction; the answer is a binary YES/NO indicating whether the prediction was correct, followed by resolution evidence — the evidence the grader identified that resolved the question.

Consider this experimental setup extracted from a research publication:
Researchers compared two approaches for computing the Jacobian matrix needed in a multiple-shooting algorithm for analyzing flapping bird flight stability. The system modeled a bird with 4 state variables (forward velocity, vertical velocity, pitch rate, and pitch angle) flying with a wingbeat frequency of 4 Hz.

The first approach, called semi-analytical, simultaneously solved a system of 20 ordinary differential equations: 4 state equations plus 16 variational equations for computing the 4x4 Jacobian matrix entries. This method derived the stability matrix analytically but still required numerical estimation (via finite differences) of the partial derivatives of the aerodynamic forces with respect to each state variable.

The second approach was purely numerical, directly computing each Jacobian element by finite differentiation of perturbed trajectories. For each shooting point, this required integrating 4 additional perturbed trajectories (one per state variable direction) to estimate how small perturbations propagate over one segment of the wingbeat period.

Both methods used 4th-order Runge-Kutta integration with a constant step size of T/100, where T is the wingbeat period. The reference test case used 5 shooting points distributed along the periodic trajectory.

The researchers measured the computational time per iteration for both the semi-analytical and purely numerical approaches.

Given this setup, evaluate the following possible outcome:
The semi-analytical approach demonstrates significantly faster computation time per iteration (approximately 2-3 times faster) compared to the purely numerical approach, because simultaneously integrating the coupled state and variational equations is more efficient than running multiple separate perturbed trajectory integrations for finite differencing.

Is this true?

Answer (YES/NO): YES